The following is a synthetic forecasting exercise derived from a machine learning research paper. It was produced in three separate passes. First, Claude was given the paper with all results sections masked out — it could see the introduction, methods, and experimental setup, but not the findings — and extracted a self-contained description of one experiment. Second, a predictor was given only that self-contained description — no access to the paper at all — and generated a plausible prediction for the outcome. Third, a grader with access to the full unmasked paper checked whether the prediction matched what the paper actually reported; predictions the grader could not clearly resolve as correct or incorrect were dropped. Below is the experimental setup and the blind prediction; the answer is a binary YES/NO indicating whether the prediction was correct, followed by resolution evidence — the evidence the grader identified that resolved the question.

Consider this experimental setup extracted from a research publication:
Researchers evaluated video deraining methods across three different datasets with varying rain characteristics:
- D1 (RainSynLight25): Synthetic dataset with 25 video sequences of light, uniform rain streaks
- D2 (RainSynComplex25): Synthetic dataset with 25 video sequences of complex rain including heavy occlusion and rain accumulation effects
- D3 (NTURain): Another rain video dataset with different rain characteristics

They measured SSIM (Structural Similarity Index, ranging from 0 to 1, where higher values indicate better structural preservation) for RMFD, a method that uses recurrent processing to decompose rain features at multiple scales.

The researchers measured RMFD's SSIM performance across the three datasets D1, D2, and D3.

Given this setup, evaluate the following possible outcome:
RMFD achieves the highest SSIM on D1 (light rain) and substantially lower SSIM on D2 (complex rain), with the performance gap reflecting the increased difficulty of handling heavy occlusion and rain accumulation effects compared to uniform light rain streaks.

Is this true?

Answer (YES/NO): YES